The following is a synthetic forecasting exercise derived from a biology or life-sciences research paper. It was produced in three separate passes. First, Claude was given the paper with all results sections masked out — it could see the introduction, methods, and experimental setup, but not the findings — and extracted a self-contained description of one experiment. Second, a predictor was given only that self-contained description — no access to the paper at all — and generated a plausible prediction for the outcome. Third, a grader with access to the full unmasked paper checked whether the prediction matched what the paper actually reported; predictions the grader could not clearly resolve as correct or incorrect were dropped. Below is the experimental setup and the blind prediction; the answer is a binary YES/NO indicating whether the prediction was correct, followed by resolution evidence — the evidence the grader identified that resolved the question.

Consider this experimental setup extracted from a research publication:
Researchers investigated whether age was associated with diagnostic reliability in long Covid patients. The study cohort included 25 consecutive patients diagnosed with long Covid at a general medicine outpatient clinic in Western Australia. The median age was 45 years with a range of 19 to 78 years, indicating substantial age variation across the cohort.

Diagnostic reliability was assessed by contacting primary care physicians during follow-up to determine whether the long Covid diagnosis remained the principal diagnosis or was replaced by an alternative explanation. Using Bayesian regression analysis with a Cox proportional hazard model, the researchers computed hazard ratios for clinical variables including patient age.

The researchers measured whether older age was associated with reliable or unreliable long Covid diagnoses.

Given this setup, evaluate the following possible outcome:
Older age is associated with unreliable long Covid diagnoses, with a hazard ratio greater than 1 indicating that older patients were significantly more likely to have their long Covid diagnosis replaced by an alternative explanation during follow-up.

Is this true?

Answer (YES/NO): YES